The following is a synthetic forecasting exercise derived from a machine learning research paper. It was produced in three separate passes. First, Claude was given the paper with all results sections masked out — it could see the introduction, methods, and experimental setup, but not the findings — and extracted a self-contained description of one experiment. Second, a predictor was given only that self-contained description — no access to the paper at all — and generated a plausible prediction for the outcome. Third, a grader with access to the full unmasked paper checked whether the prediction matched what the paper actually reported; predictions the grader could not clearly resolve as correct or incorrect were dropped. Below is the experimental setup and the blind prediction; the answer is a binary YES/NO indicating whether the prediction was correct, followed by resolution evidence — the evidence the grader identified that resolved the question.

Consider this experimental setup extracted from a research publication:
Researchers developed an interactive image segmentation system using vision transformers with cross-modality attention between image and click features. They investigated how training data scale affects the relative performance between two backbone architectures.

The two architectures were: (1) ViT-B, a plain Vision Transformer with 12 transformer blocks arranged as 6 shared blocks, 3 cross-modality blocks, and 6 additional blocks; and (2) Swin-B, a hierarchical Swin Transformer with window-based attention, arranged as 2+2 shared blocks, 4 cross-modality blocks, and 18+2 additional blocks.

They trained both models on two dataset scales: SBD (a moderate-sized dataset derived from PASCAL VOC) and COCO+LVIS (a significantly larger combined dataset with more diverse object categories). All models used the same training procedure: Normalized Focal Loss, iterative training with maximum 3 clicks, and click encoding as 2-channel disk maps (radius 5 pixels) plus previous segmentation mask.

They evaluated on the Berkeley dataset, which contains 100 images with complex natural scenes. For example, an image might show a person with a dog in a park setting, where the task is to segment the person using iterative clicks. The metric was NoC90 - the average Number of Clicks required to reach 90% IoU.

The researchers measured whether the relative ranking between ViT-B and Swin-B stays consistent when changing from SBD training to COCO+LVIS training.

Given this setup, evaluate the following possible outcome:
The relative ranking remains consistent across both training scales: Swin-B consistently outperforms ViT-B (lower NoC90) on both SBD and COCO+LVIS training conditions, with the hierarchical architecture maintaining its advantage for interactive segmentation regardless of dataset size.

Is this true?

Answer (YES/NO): NO